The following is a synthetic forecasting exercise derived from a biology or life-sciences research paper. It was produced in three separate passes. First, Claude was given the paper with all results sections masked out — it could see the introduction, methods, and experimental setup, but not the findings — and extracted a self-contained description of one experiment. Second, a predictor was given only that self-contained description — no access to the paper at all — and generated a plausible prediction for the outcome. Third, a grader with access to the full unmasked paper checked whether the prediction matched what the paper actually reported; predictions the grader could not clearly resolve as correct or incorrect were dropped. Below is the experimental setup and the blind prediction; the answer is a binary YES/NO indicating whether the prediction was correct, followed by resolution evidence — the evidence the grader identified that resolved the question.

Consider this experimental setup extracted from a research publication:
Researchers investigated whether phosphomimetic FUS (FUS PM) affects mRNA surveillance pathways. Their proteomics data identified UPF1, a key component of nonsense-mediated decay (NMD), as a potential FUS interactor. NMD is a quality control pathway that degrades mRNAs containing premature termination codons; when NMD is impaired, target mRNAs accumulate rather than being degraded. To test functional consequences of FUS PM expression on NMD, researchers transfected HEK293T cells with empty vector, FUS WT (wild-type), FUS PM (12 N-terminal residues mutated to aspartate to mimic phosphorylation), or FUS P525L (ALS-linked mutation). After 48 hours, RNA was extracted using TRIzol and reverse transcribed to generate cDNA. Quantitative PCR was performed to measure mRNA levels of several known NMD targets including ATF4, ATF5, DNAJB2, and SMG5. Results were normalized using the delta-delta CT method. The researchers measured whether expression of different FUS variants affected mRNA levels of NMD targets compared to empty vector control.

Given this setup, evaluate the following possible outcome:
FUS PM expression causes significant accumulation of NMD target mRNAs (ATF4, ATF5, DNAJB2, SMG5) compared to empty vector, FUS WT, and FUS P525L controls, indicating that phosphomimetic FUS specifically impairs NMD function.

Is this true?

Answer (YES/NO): NO